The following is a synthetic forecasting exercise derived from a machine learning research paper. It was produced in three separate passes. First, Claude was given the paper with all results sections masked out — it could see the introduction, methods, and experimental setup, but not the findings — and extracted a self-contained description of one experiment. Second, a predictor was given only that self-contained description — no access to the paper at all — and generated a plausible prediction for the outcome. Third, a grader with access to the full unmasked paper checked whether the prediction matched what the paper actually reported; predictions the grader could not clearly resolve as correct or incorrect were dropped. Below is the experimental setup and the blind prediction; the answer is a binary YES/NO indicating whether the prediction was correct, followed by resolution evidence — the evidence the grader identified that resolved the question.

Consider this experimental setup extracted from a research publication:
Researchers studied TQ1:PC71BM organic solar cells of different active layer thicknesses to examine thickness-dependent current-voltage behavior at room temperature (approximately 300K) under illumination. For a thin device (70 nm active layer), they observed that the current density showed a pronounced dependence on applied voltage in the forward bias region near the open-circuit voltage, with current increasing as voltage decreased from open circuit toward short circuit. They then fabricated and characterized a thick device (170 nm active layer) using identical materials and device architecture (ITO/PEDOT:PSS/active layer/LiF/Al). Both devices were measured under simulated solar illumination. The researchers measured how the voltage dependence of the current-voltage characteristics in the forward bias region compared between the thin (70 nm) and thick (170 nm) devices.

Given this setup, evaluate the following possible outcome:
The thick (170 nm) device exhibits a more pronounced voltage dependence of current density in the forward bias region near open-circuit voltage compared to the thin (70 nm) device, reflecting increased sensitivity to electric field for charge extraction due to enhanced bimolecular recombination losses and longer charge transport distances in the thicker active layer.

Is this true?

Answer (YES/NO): NO